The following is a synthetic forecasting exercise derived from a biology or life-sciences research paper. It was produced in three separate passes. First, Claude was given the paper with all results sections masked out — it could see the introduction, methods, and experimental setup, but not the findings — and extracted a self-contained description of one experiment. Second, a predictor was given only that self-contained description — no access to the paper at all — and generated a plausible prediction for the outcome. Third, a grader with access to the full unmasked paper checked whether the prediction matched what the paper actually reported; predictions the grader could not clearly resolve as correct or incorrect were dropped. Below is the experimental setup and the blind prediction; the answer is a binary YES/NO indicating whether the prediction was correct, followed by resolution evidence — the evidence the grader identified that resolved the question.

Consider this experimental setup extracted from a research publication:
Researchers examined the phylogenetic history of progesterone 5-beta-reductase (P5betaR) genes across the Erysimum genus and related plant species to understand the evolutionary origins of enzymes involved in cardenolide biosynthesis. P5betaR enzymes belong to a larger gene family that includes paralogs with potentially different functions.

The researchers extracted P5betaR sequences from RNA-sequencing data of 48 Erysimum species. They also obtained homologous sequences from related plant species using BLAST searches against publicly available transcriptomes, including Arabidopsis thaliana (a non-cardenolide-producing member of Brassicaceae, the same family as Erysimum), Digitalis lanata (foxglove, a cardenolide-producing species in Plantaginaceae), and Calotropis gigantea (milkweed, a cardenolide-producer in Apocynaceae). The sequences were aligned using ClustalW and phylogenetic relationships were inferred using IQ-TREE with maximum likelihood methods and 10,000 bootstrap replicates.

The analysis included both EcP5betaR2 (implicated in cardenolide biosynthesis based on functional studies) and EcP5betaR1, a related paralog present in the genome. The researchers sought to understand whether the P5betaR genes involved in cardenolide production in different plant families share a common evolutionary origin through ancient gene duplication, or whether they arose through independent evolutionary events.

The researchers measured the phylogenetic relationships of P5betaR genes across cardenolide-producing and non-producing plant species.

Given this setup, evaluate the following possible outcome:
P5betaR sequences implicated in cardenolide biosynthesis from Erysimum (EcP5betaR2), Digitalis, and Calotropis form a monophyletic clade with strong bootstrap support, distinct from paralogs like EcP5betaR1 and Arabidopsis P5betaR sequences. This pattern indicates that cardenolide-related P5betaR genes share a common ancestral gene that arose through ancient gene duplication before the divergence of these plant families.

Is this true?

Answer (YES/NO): NO